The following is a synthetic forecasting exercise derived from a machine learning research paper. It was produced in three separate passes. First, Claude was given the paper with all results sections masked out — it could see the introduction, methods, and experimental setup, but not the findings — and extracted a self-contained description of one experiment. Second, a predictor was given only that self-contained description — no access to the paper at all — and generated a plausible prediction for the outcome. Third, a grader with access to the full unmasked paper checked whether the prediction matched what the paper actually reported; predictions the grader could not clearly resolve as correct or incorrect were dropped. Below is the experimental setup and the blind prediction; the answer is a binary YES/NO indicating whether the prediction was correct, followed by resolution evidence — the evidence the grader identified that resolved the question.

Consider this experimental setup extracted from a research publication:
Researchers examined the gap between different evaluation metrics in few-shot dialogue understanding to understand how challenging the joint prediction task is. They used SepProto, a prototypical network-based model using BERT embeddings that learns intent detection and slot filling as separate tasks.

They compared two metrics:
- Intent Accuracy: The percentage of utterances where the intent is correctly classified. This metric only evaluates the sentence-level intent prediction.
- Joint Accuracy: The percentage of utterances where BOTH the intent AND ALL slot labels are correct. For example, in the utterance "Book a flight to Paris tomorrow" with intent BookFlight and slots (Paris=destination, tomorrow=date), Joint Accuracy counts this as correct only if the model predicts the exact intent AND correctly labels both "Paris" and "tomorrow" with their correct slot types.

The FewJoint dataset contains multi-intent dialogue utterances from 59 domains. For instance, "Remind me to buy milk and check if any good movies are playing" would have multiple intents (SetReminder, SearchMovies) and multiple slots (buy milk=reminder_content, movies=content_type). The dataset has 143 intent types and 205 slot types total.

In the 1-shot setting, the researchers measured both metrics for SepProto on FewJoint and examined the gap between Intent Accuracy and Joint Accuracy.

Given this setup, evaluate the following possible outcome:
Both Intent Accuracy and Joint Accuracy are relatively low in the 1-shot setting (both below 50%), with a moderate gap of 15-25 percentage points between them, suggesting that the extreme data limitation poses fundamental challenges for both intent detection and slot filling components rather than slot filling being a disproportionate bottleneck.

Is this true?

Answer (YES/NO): NO